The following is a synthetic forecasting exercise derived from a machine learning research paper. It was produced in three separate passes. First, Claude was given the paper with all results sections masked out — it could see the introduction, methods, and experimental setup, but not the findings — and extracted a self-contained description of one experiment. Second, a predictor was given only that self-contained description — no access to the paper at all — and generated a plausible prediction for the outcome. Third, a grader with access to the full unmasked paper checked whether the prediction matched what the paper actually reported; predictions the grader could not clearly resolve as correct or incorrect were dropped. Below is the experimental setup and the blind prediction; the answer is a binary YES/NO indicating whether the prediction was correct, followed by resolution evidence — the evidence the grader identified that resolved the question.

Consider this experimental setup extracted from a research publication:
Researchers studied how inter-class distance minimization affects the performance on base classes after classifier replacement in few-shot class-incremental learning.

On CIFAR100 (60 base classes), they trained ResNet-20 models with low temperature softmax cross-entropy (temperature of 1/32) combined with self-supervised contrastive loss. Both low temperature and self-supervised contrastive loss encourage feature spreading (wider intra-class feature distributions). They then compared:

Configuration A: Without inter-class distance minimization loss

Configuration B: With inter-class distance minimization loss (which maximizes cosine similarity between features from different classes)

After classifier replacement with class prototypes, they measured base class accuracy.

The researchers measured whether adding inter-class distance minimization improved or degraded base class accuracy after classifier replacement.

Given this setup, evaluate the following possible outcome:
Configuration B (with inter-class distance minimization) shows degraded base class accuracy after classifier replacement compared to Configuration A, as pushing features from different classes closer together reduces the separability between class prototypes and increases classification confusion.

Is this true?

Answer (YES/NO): NO